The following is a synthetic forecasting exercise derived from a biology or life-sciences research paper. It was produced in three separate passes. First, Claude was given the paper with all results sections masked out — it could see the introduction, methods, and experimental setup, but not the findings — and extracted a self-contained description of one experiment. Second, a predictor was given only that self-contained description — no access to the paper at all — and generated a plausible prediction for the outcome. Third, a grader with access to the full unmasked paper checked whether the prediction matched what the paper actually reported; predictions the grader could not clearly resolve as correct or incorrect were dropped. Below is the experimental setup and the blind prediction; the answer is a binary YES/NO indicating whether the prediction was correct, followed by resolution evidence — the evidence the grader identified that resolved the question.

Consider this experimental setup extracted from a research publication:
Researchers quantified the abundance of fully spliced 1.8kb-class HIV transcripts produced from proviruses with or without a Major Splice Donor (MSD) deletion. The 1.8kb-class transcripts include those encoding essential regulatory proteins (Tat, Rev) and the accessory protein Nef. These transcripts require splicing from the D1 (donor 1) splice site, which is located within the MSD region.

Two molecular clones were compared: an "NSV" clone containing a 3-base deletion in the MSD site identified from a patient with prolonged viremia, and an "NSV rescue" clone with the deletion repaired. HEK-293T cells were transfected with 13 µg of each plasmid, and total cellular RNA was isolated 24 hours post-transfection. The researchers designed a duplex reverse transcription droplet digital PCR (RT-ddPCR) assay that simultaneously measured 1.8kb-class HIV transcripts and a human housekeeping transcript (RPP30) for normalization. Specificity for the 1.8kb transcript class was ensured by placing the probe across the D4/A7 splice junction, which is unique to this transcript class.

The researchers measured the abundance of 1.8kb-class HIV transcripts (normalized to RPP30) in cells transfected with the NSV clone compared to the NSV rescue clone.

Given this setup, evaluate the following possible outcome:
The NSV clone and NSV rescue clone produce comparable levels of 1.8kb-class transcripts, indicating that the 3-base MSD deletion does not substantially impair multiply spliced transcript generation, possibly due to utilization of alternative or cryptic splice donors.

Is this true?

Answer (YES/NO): NO